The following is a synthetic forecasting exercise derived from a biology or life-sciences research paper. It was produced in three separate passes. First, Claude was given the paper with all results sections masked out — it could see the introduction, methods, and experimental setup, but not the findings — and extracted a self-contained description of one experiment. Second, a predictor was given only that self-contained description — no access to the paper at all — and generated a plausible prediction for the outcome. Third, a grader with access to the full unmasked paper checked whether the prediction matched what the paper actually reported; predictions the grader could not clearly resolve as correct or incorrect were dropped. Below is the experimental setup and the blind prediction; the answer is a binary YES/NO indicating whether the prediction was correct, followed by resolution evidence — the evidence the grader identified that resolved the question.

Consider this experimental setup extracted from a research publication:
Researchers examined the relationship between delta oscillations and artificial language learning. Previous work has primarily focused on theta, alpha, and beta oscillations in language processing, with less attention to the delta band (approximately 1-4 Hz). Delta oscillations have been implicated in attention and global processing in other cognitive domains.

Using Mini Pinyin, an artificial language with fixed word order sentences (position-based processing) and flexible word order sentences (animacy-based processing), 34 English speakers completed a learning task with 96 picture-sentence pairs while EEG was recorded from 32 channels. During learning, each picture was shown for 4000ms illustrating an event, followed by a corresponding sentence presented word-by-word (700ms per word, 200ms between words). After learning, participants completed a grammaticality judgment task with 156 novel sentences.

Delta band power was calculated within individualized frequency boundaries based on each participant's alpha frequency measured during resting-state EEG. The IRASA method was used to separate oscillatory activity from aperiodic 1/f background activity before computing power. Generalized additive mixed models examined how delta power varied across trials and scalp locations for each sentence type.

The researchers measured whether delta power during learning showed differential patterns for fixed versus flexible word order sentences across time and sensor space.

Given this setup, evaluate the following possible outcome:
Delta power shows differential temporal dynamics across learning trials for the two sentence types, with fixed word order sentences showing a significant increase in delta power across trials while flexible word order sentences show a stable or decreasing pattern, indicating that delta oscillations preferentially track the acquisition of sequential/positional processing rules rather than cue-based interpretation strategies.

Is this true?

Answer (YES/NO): NO